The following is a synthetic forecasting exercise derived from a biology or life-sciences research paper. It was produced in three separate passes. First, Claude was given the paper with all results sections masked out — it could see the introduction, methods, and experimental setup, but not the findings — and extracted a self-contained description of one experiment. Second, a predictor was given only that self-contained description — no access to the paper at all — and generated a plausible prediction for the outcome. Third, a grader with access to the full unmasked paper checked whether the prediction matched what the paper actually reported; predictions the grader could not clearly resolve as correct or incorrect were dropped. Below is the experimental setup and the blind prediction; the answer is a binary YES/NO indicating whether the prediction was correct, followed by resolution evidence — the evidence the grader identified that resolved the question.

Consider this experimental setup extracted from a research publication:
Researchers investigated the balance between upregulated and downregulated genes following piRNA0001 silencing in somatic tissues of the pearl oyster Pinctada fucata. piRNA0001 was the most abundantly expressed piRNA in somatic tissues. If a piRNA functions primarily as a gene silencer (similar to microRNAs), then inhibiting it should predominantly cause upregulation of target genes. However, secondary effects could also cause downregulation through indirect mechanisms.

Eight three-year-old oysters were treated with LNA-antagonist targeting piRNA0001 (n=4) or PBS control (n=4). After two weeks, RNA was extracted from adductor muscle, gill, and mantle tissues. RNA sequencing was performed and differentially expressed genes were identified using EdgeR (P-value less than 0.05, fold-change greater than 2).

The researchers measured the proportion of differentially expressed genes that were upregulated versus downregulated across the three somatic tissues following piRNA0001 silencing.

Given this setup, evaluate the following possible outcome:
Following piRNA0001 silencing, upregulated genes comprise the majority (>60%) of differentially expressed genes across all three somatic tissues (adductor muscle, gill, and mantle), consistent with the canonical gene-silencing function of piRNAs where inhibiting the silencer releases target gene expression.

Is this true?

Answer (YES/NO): NO